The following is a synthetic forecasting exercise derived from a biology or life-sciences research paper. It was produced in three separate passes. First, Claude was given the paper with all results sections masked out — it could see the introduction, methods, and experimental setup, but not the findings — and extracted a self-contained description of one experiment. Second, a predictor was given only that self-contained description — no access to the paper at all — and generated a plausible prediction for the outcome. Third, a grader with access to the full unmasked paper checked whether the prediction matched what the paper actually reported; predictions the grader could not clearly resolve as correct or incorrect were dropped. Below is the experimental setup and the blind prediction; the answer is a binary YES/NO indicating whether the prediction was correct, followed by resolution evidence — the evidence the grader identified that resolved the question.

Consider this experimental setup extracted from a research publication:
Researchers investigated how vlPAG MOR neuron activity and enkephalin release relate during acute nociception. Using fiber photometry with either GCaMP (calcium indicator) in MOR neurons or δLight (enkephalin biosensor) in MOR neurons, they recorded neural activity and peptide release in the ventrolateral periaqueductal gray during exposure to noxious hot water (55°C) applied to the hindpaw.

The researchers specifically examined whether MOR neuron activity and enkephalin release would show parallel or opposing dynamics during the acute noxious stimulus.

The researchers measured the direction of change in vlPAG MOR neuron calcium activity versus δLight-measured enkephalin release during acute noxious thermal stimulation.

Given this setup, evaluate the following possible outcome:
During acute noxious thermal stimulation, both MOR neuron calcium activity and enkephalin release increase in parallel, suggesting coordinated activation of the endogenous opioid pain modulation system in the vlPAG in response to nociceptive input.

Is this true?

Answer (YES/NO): NO